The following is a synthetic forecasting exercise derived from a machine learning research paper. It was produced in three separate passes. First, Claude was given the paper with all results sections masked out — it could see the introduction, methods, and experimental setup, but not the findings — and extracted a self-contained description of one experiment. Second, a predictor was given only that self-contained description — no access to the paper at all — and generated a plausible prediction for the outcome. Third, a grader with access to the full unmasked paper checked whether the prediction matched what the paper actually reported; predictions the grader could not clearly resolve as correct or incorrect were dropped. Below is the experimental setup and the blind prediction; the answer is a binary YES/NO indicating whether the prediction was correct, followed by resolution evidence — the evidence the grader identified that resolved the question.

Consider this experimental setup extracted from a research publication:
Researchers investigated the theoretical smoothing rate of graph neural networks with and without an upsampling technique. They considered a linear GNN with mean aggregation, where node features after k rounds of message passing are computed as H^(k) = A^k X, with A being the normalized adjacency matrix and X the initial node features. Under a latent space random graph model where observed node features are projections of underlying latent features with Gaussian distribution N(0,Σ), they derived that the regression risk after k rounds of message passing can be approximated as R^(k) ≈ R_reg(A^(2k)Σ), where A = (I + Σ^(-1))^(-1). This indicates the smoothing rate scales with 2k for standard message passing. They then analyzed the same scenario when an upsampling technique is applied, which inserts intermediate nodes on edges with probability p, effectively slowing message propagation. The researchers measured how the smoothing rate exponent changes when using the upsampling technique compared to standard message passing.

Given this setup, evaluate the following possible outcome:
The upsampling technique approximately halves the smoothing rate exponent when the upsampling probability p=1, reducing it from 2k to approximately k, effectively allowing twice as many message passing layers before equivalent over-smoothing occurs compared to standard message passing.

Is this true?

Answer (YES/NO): YES